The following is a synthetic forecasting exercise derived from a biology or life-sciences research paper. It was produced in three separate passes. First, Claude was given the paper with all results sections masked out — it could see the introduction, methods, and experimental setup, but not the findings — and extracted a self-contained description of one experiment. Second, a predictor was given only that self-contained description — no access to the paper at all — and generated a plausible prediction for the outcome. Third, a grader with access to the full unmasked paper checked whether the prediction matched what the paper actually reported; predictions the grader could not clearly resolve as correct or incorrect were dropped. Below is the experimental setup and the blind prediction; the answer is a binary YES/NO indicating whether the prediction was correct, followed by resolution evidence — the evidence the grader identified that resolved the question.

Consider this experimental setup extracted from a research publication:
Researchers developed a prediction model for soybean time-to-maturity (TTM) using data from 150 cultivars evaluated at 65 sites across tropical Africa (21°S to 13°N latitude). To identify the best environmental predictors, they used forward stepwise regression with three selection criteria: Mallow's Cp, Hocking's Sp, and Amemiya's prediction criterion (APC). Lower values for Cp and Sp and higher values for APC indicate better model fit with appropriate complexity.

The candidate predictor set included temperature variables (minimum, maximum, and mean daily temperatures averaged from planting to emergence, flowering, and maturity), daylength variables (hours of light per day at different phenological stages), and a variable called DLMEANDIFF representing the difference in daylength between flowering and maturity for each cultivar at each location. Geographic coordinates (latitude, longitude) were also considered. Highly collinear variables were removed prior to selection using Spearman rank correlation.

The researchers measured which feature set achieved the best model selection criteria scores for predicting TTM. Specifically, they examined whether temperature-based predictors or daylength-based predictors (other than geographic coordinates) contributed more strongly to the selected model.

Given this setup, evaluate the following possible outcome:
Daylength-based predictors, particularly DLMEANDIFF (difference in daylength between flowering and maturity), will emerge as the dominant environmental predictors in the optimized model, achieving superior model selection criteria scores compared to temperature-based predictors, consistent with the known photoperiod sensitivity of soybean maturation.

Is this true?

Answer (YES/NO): NO